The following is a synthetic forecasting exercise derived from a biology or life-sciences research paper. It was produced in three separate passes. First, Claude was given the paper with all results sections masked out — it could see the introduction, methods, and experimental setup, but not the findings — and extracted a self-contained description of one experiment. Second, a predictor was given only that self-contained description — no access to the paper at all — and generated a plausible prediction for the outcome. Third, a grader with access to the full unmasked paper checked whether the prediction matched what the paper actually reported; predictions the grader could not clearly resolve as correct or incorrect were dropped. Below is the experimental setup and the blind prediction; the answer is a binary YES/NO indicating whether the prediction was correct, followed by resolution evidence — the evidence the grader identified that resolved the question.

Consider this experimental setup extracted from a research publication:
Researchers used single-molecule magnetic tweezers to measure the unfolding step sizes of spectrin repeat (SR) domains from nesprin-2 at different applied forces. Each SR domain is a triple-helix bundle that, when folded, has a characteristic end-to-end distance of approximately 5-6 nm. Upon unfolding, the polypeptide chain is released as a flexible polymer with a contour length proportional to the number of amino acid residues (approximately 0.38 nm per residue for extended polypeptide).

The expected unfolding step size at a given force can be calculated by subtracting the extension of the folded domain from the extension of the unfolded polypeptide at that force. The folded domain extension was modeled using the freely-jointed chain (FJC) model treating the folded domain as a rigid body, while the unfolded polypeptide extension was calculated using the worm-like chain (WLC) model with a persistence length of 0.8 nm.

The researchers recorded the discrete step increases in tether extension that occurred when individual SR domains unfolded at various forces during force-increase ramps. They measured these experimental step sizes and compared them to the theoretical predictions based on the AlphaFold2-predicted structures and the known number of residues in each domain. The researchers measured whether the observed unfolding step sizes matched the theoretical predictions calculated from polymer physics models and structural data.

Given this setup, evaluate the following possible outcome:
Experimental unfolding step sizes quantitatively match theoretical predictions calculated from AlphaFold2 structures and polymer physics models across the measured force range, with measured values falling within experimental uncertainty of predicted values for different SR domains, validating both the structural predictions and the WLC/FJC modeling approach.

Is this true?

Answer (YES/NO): YES